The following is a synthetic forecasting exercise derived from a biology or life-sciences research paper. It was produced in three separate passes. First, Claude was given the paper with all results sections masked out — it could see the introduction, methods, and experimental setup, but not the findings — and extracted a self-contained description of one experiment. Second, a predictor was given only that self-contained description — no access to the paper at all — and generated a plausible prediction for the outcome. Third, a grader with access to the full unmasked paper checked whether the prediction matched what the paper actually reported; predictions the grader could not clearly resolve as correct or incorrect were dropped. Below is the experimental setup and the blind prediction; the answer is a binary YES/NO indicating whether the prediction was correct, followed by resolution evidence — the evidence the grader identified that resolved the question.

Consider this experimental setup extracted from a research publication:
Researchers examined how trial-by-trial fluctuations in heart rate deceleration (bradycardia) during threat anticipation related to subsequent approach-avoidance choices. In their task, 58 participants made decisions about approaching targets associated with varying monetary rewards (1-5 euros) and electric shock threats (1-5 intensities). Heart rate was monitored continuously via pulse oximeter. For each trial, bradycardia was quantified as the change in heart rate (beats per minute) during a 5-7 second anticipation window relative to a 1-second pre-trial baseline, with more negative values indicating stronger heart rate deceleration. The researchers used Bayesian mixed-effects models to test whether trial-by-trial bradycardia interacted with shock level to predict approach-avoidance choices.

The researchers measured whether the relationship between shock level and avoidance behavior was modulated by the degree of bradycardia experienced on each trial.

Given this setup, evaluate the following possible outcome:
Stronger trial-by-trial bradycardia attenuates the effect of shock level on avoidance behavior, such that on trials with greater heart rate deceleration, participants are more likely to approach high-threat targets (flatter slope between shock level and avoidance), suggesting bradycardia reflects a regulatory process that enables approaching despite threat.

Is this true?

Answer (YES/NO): NO